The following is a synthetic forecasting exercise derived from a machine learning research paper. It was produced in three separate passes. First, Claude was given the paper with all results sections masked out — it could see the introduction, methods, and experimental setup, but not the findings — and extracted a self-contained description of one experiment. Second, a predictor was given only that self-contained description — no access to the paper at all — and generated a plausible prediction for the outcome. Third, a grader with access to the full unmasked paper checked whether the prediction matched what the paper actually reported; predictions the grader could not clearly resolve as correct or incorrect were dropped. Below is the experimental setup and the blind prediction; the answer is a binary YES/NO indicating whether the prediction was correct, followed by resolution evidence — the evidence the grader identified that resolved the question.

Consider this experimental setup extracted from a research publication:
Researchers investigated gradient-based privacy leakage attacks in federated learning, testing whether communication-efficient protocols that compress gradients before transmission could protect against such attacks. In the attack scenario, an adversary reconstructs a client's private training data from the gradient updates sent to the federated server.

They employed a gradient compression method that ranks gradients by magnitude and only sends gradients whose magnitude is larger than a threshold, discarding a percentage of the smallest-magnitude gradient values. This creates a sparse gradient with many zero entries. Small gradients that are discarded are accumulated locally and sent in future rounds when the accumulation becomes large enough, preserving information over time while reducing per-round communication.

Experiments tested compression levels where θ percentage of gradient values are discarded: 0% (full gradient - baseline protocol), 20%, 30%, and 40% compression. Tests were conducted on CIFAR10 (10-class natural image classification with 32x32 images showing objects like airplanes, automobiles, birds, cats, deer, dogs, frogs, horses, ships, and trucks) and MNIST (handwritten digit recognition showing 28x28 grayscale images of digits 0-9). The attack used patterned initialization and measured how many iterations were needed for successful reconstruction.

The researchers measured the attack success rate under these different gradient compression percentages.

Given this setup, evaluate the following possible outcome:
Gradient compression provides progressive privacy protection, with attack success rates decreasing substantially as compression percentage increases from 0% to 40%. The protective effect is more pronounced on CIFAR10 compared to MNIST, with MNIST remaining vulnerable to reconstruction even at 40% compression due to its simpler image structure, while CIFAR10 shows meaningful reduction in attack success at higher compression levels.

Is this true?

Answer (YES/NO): NO